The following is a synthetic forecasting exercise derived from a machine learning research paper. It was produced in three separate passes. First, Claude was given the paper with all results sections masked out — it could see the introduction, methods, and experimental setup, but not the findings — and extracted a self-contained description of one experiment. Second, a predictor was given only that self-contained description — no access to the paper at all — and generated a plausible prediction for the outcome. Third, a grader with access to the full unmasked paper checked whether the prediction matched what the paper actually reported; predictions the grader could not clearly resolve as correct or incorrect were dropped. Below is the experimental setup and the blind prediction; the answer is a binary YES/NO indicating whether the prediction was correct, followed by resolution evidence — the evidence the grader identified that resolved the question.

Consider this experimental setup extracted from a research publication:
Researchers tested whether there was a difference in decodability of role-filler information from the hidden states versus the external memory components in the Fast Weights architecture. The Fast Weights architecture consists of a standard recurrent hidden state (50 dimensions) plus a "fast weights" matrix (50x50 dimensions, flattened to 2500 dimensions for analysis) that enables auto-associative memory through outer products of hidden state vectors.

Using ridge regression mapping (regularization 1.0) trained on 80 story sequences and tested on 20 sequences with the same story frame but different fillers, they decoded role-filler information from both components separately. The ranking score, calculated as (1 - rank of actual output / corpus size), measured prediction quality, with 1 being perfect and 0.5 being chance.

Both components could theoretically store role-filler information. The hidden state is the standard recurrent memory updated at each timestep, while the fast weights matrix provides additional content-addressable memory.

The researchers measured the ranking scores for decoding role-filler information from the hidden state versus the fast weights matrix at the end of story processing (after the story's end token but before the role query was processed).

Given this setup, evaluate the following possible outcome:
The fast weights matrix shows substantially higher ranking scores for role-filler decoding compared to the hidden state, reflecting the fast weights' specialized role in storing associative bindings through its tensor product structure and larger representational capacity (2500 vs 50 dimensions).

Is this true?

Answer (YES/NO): YES